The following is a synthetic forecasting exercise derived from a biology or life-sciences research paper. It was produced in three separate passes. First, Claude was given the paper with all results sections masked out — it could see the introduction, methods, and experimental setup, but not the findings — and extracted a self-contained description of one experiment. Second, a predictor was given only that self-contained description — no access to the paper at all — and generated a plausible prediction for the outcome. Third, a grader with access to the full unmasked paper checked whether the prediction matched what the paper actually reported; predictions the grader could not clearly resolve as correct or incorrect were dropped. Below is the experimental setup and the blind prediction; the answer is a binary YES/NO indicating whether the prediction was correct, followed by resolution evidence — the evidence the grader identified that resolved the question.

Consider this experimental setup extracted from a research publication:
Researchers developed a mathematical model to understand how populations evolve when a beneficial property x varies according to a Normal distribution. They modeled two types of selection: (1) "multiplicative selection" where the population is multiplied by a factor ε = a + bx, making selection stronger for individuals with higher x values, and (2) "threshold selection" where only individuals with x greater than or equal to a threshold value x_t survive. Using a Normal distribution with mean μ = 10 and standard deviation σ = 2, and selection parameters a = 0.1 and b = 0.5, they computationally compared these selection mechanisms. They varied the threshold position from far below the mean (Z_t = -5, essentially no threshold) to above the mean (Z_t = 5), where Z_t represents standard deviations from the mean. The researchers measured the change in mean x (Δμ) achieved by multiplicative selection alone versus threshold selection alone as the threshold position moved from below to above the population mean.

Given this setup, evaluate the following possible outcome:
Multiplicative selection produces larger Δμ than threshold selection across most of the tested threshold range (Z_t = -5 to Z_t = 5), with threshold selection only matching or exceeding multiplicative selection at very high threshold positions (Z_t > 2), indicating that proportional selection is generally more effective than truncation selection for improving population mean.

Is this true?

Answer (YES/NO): NO